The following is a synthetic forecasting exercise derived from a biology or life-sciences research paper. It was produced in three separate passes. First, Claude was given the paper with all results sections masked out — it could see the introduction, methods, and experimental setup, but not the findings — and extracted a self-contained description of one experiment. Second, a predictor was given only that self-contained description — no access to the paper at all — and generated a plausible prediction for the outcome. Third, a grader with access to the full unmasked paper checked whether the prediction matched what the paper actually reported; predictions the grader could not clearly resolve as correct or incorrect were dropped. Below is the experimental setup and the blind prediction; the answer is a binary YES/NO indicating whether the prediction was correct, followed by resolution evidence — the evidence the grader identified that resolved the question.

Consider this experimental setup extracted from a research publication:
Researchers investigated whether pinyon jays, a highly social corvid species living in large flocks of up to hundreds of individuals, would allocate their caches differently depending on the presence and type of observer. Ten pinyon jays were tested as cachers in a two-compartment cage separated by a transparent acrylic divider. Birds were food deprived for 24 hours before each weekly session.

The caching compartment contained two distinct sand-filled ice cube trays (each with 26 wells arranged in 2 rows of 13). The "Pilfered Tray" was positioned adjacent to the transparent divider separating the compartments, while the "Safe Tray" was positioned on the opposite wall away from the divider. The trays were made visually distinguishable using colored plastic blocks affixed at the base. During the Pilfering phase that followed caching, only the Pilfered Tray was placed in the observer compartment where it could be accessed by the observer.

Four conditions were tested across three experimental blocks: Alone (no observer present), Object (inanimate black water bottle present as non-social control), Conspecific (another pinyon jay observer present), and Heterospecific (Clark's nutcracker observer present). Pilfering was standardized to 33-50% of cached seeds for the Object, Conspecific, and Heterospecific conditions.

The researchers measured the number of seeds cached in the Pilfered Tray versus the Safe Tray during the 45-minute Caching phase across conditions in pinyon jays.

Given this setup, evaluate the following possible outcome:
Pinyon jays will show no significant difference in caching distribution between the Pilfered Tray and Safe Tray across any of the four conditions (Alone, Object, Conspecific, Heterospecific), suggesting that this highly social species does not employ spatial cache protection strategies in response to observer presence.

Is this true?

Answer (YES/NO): NO